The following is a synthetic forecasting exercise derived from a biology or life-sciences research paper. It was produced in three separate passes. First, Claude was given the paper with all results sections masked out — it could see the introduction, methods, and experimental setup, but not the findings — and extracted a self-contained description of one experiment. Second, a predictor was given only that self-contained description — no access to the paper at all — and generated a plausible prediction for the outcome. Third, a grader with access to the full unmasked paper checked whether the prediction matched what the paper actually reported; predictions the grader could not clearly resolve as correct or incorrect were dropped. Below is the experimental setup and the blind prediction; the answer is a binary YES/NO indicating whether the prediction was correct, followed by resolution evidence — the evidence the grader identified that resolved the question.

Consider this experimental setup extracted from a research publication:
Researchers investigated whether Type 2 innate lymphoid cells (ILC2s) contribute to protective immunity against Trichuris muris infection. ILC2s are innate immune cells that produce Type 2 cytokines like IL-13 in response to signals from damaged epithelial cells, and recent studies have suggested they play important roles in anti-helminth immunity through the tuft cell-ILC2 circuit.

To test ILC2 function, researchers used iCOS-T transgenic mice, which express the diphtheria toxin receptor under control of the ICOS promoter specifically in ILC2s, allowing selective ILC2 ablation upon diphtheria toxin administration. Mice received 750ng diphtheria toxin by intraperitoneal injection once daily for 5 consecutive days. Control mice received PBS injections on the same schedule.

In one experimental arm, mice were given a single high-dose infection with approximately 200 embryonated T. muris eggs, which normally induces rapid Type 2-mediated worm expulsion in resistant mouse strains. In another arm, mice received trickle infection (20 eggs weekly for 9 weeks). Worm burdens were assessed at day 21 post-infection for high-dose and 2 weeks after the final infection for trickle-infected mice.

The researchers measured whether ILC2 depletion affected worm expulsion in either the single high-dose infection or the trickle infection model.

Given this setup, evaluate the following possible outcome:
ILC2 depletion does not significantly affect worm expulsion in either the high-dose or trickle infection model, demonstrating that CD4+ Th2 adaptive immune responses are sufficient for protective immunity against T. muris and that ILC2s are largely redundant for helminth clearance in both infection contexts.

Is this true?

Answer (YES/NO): YES